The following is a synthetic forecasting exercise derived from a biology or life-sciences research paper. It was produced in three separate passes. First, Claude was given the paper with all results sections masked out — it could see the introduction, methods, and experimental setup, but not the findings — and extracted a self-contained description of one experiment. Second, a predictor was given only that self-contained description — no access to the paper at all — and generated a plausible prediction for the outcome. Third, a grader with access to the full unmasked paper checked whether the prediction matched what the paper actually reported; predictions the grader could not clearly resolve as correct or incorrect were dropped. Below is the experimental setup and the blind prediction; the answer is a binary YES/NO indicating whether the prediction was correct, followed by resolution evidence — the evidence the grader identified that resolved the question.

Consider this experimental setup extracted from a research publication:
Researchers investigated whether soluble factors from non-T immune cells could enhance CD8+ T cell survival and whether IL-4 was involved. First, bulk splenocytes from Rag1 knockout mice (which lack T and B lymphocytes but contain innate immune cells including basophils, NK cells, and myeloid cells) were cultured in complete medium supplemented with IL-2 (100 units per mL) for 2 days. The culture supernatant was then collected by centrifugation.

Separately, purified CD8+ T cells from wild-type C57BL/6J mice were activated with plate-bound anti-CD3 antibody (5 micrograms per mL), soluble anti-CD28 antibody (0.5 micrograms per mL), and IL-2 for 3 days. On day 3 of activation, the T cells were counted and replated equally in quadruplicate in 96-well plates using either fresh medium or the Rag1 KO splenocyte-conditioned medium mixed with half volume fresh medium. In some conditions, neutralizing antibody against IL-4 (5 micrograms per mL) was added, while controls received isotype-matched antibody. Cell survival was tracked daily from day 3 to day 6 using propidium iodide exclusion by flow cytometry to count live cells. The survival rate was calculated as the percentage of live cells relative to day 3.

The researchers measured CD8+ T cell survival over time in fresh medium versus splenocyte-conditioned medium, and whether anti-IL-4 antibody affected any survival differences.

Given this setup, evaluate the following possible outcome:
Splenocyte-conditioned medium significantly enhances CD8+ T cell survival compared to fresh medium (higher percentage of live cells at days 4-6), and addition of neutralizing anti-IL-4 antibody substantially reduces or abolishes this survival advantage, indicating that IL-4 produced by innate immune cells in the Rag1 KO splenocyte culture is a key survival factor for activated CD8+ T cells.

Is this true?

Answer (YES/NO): NO